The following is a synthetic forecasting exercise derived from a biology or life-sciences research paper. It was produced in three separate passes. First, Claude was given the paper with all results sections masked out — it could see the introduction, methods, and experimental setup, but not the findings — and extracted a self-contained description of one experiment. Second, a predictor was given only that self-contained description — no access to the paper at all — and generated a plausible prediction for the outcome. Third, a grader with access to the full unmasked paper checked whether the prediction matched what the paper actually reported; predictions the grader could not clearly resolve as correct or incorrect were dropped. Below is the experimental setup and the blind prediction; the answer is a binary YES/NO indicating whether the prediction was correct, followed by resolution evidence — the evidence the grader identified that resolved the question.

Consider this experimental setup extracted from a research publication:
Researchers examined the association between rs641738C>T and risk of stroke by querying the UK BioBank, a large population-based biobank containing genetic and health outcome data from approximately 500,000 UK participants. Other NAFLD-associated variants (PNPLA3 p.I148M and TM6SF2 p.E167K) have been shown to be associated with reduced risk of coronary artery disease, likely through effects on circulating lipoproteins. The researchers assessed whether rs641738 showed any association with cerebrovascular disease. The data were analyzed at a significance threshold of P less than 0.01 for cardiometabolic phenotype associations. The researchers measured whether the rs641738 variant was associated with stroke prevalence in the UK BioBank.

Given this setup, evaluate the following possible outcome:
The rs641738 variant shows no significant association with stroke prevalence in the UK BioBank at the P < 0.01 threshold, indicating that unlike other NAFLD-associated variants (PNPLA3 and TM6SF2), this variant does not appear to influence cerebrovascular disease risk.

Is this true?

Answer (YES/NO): NO